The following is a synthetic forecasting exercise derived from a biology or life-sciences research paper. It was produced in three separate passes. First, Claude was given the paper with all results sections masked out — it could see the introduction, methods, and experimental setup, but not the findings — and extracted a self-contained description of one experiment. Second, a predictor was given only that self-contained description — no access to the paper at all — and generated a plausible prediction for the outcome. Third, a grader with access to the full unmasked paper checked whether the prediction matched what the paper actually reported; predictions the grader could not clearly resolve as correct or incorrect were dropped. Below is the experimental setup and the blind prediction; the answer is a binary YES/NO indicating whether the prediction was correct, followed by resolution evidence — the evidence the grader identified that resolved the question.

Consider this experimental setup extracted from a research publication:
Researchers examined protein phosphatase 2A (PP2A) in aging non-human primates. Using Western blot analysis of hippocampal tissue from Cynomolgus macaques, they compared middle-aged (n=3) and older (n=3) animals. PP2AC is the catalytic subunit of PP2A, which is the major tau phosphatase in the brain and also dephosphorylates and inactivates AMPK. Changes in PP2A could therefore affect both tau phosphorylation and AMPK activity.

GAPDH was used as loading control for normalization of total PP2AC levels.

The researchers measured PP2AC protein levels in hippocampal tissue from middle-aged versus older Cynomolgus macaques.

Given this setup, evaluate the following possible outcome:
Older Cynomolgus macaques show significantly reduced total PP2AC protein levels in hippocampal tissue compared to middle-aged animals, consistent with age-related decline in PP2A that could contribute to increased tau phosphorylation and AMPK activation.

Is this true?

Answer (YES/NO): NO